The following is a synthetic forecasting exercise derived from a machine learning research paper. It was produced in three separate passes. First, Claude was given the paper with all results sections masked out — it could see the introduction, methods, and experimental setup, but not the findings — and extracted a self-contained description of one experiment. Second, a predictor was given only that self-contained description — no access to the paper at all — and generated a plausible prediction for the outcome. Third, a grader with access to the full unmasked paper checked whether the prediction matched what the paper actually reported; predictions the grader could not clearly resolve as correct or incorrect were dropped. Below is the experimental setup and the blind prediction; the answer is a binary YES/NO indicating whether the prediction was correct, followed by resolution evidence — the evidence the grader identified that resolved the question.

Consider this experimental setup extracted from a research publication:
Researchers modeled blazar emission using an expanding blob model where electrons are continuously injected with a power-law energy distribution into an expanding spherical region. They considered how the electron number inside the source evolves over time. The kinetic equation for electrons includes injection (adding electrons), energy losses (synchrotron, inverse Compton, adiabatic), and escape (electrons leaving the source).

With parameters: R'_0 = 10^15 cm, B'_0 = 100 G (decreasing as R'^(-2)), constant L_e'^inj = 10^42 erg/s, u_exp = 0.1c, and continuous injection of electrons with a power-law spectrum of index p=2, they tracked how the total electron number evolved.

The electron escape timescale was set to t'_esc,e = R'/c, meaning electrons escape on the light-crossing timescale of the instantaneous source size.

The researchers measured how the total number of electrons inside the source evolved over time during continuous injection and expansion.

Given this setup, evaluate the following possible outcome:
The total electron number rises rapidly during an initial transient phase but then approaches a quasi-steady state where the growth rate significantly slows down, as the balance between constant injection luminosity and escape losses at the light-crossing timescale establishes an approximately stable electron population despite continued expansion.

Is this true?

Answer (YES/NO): NO